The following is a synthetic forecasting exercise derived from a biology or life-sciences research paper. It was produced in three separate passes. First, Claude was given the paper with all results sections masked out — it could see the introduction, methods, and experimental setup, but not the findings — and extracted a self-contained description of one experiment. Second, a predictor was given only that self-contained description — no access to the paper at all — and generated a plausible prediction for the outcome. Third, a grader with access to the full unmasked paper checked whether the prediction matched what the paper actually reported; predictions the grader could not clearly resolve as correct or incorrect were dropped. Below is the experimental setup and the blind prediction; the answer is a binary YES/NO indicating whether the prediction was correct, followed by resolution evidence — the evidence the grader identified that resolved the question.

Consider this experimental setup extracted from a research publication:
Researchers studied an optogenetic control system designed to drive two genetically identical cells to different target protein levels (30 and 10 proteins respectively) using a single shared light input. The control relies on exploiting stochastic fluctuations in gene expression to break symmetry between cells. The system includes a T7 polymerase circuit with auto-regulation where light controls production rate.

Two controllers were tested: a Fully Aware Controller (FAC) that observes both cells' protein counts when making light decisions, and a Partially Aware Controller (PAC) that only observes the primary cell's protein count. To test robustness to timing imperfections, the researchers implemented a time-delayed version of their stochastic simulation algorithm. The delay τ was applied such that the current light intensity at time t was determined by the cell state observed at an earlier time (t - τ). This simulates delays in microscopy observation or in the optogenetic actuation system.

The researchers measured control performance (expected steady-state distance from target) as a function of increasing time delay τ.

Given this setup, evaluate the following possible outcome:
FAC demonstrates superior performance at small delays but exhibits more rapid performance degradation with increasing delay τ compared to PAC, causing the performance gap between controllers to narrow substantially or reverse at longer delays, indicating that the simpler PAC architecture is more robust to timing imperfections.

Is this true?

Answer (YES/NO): YES